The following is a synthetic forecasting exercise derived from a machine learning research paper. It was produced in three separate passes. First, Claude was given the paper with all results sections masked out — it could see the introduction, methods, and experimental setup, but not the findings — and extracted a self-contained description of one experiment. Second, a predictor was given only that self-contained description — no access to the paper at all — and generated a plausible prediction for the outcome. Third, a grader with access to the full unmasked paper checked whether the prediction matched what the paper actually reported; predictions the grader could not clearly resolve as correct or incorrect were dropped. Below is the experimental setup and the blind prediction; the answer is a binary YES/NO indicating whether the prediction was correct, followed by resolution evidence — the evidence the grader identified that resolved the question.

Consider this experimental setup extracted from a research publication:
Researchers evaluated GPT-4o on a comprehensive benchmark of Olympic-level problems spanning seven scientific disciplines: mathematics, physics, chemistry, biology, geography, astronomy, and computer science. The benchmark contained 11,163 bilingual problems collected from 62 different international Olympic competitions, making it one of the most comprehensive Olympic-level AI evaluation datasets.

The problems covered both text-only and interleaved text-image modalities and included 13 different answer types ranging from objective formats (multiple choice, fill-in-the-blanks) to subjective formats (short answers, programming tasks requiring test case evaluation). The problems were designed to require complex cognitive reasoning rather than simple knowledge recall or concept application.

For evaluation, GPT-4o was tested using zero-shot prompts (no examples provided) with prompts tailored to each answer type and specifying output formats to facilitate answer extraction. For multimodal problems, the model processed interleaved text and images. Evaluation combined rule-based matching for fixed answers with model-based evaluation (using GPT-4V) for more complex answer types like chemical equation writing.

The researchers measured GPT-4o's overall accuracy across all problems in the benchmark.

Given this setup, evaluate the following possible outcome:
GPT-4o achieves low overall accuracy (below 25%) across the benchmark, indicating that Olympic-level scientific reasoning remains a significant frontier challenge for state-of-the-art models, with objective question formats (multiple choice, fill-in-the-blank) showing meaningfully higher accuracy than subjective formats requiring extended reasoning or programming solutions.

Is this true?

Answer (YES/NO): NO